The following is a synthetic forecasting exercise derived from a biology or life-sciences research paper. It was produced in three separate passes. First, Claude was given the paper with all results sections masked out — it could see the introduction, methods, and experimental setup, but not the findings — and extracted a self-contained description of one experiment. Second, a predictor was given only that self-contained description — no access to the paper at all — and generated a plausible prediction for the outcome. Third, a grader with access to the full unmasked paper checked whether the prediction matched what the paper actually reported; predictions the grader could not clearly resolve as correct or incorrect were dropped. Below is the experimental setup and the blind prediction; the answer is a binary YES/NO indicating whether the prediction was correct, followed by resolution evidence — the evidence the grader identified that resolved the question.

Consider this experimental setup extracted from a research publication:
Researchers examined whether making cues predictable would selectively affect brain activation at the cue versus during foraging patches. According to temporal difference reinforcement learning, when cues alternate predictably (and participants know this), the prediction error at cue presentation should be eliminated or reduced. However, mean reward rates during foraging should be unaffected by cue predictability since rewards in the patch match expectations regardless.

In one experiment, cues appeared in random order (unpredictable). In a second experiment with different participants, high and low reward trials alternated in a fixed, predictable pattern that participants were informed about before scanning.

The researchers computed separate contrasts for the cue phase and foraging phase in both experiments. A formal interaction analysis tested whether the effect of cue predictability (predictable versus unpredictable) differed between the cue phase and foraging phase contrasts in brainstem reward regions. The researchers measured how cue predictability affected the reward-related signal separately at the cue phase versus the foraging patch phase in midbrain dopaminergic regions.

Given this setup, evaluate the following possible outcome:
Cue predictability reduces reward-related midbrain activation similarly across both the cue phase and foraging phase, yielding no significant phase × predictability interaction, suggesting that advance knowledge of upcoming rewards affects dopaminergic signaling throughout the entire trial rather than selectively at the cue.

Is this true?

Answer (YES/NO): NO